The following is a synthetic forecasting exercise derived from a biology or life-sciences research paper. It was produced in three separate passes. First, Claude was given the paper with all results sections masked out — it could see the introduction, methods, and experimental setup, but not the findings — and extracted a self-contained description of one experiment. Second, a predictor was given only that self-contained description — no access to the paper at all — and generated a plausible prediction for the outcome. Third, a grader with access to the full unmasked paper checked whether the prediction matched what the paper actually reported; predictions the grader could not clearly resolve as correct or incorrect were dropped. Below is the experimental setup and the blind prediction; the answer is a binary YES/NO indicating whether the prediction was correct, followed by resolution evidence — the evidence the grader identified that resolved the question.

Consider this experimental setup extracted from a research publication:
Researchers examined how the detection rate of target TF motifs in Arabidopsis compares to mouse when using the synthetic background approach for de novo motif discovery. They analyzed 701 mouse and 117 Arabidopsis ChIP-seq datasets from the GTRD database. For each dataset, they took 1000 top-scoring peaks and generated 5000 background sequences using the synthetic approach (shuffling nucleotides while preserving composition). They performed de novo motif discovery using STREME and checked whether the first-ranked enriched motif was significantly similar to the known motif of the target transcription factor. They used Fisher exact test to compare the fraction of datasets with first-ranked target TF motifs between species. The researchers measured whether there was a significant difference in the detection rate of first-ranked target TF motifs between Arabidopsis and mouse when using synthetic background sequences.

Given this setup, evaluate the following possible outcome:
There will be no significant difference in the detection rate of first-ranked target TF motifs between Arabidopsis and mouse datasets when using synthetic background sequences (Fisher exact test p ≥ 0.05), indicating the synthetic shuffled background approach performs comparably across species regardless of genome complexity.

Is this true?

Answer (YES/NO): NO